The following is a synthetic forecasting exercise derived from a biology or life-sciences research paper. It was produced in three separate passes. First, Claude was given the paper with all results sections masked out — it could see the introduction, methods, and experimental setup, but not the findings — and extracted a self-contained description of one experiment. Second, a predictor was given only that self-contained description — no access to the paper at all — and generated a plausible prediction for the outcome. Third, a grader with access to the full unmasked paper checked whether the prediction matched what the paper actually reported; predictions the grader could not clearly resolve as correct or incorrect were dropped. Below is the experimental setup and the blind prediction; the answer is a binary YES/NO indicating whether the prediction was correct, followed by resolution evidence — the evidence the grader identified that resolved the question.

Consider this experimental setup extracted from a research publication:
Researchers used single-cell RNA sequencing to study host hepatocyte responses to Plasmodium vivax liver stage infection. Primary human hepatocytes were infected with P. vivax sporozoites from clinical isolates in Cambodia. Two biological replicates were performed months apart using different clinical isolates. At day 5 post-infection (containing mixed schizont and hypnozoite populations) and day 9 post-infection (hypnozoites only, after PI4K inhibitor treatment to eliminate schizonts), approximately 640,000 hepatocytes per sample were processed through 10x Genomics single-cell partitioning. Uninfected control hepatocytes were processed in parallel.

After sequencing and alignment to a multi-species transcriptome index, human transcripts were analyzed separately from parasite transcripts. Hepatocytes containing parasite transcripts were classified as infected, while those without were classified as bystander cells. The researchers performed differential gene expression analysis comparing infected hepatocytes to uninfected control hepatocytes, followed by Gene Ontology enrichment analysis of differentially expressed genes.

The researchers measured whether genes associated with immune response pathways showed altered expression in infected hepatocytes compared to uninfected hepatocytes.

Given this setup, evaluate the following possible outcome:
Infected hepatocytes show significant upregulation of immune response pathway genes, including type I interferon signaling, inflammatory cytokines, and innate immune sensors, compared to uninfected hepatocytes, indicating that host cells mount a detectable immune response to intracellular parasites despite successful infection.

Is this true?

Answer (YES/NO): NO